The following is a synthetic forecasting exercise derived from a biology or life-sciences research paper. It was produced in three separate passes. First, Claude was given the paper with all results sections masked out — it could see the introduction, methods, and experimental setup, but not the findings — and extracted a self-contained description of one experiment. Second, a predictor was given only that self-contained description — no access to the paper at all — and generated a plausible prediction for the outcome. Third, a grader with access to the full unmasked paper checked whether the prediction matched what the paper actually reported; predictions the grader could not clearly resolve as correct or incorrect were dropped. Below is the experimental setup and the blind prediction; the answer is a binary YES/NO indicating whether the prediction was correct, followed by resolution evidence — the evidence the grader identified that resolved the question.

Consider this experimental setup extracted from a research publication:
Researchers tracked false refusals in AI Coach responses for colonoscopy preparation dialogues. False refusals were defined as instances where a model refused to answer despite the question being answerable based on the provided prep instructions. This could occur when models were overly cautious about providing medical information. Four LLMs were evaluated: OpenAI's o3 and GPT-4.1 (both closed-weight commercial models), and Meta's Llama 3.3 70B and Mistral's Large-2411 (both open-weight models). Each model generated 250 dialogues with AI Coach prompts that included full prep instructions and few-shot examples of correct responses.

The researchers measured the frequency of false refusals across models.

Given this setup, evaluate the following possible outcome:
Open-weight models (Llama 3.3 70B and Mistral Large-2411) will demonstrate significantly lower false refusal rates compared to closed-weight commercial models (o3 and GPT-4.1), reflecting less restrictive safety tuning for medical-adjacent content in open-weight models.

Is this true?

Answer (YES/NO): NO